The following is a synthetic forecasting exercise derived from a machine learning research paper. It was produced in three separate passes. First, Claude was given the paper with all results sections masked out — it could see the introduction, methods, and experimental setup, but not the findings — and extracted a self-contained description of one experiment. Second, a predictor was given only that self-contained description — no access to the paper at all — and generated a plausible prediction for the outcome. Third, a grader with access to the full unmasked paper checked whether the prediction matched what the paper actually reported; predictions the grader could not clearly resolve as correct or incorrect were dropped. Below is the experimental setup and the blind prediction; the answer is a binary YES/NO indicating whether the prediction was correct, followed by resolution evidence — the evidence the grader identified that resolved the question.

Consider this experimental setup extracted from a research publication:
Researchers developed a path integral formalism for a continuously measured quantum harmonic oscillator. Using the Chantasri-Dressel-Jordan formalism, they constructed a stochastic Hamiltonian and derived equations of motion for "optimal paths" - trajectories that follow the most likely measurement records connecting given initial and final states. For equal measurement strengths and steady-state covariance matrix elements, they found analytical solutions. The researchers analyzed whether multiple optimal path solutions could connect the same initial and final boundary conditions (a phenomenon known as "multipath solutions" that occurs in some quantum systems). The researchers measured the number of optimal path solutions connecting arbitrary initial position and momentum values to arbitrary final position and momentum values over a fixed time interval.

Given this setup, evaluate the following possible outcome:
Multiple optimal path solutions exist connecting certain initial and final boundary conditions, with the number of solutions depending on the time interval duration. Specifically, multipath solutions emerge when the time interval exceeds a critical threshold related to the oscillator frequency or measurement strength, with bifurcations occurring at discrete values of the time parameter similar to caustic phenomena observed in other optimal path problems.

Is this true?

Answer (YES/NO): NO